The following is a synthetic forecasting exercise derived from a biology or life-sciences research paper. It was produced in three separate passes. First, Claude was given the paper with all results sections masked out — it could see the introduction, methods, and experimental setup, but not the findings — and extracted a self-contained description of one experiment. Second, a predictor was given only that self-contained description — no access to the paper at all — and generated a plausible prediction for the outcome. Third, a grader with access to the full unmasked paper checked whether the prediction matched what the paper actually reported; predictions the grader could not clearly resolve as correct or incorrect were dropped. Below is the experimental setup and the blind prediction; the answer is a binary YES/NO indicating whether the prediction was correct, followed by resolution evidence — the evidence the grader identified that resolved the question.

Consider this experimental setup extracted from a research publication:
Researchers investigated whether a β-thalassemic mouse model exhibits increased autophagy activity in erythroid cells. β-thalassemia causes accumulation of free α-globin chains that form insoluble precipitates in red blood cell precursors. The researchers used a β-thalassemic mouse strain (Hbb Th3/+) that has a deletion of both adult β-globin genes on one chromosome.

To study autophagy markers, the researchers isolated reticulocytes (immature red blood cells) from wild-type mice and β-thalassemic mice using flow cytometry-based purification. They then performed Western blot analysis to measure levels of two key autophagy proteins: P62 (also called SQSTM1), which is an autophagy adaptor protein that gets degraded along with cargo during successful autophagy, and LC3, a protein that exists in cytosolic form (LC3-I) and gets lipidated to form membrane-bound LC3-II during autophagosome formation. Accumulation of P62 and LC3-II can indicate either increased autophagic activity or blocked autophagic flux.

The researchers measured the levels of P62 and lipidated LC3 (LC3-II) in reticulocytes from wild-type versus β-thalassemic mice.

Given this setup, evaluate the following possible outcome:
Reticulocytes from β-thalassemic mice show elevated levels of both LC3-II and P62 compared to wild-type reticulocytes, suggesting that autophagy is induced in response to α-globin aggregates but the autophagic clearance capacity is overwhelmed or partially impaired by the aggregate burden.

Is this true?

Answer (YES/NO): YES